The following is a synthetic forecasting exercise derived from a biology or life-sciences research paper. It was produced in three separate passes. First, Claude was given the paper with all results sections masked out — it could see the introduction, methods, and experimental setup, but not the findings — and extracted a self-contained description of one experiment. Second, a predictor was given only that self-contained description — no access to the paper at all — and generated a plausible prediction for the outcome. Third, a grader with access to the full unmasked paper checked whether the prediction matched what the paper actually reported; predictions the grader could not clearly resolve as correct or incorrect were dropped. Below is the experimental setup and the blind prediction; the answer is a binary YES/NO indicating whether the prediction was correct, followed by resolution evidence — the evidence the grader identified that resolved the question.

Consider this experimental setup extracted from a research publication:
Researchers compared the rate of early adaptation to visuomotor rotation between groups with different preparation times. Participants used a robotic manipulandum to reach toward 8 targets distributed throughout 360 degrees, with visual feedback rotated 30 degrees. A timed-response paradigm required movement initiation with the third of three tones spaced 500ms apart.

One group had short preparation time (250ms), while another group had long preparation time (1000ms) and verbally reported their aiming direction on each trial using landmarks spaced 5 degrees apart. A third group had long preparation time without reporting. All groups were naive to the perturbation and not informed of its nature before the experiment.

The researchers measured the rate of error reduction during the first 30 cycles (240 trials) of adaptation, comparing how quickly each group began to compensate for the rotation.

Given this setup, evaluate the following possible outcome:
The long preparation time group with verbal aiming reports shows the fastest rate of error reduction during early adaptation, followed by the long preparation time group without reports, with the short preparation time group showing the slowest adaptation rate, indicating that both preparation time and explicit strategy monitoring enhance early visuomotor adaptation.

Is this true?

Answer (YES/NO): NO